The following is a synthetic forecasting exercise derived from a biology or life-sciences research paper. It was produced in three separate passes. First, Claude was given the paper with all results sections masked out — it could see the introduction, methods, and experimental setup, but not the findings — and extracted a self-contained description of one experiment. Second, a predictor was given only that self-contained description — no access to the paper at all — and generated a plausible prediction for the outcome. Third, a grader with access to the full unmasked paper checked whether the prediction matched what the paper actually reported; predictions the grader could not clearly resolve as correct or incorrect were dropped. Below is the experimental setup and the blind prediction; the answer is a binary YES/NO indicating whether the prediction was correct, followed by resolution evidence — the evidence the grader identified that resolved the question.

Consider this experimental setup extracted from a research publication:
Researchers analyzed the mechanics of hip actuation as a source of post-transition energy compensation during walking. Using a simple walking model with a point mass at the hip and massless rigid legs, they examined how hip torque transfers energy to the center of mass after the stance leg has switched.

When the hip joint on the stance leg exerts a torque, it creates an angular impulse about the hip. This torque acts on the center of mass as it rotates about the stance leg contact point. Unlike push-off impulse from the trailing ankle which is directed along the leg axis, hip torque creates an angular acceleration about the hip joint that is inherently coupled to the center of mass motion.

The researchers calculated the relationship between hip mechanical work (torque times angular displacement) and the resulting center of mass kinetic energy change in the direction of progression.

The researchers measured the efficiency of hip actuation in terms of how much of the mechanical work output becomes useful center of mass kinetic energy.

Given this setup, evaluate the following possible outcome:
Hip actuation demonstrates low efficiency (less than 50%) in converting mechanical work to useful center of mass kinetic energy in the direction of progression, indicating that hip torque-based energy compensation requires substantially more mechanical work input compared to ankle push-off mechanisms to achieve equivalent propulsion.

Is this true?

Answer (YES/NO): NO